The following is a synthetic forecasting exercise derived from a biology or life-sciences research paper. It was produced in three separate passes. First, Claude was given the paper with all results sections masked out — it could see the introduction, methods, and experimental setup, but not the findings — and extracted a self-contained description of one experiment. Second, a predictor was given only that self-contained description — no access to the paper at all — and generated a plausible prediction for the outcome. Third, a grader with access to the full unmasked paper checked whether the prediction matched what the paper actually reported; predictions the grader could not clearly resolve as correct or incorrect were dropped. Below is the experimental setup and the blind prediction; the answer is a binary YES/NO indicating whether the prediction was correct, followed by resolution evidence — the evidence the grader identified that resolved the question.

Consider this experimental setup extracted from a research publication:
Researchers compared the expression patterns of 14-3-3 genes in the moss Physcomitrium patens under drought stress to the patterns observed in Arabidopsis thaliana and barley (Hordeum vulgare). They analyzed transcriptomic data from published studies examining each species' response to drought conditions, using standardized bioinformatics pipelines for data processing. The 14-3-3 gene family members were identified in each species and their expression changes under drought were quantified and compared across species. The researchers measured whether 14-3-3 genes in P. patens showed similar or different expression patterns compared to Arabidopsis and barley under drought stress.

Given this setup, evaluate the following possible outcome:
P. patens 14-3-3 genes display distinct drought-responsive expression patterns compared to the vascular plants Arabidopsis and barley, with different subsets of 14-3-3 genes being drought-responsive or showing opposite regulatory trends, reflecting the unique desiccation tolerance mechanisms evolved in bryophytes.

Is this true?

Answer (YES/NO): YES